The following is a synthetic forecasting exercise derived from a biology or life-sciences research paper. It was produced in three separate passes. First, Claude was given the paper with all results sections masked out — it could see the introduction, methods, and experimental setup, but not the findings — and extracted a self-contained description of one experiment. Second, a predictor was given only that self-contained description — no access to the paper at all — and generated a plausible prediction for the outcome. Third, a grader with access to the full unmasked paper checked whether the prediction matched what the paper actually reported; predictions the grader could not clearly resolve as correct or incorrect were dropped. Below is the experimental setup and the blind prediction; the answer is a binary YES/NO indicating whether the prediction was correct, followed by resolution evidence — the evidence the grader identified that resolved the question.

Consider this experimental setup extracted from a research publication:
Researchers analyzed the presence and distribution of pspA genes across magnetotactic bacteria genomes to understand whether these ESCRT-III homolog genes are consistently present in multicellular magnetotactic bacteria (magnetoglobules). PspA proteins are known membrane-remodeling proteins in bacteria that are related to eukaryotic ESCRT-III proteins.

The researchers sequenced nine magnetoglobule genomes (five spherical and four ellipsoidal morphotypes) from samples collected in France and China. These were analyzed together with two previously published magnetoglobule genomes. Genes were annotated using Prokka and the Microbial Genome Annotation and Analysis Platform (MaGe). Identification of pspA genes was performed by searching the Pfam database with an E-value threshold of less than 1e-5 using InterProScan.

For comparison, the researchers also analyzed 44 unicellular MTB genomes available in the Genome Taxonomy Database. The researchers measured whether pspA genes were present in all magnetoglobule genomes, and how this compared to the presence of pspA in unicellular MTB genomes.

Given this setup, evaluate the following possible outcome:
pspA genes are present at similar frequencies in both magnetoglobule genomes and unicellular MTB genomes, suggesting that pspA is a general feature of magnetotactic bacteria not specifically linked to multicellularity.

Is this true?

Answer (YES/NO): NO